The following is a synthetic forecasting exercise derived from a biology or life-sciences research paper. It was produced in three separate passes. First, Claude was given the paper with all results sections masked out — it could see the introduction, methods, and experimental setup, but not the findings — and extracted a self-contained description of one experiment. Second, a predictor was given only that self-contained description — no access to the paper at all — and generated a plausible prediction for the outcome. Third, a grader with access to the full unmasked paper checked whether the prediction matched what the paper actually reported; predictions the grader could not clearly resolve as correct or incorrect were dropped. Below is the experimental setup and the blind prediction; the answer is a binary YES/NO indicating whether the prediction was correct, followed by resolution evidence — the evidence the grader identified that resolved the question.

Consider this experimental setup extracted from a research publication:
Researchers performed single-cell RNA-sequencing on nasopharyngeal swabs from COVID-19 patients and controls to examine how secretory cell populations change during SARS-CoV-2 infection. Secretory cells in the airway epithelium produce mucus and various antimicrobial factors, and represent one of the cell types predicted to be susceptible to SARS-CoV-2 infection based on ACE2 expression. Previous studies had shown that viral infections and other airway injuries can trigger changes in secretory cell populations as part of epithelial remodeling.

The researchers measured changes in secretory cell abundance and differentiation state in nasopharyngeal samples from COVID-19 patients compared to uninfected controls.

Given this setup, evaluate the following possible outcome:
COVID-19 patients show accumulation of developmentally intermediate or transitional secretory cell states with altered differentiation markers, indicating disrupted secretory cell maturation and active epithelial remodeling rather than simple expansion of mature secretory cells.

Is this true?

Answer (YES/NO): YES